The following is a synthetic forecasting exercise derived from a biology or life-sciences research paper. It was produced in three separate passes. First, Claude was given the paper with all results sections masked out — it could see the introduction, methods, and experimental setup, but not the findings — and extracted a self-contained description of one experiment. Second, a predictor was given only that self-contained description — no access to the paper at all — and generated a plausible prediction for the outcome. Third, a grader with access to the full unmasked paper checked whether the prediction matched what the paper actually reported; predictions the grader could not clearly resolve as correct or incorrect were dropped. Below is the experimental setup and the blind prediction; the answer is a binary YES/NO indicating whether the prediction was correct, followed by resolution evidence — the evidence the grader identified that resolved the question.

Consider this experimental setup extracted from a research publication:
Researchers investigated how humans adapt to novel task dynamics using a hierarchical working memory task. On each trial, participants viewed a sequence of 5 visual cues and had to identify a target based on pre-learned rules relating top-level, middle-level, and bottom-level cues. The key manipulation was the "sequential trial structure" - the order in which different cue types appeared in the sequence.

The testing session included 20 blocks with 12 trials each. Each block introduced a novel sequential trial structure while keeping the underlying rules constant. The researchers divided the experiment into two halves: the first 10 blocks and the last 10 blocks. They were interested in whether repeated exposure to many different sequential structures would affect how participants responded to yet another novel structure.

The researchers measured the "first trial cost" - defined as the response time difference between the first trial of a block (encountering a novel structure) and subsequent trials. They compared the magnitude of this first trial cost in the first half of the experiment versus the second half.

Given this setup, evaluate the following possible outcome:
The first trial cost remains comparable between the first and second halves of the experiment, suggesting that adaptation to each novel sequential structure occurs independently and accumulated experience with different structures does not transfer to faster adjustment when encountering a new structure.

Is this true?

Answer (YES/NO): NO